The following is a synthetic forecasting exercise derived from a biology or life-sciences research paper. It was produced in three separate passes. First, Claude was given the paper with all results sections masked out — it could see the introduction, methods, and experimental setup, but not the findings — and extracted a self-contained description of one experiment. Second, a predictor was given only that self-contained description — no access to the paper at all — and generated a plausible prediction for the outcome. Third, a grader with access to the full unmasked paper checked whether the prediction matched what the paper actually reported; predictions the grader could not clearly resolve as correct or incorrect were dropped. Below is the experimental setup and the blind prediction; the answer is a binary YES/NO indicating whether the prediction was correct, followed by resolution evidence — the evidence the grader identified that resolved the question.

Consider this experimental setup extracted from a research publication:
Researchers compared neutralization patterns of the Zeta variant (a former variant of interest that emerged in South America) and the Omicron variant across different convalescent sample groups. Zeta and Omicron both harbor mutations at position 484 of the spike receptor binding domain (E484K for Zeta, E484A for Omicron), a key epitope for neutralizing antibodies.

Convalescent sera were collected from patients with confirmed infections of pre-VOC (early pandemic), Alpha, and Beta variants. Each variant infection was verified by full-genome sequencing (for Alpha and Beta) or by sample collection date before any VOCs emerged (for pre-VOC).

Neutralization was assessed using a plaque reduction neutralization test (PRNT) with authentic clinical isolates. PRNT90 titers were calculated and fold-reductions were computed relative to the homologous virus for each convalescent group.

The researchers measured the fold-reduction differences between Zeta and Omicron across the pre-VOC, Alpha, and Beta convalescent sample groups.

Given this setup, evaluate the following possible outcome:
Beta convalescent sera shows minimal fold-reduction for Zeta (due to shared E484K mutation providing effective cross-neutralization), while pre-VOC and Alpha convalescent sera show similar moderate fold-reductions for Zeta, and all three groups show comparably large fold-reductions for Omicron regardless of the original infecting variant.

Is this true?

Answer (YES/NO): NO